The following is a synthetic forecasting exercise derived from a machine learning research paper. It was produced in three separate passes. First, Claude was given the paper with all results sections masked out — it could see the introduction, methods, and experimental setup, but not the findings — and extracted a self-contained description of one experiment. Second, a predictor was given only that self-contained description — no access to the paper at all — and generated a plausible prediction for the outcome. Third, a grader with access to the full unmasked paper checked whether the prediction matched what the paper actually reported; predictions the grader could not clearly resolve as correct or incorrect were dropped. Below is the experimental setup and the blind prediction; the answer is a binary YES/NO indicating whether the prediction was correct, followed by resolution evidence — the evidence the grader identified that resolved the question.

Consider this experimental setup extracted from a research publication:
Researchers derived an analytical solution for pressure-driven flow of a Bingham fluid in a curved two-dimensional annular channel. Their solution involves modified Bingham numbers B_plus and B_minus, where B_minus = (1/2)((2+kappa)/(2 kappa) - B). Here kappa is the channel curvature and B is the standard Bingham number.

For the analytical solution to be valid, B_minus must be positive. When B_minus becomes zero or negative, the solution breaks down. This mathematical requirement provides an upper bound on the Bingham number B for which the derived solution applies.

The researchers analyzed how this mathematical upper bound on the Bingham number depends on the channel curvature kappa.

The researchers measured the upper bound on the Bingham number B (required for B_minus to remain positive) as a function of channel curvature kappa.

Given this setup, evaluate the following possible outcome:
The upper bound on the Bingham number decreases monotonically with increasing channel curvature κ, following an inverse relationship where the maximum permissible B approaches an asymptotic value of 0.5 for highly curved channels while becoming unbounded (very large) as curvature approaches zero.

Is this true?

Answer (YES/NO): YES